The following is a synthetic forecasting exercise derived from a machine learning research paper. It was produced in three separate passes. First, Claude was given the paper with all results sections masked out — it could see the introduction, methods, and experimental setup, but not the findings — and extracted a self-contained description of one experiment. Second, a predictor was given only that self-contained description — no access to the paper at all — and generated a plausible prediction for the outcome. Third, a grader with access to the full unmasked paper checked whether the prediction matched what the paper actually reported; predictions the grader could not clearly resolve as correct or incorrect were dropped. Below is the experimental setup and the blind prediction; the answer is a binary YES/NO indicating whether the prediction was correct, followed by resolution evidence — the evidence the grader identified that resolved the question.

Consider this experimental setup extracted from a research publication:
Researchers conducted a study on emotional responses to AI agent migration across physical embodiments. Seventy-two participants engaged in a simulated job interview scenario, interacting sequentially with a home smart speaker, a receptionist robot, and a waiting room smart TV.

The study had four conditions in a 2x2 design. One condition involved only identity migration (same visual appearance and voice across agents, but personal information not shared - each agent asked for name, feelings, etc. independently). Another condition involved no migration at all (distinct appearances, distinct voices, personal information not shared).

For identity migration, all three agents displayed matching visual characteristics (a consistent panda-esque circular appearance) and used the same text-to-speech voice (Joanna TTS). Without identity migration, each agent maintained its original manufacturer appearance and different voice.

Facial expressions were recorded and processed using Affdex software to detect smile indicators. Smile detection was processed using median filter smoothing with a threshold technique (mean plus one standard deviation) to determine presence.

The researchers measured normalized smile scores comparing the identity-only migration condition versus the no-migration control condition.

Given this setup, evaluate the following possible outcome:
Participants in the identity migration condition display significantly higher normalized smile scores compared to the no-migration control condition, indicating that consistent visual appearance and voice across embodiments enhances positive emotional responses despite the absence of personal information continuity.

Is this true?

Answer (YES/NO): NO